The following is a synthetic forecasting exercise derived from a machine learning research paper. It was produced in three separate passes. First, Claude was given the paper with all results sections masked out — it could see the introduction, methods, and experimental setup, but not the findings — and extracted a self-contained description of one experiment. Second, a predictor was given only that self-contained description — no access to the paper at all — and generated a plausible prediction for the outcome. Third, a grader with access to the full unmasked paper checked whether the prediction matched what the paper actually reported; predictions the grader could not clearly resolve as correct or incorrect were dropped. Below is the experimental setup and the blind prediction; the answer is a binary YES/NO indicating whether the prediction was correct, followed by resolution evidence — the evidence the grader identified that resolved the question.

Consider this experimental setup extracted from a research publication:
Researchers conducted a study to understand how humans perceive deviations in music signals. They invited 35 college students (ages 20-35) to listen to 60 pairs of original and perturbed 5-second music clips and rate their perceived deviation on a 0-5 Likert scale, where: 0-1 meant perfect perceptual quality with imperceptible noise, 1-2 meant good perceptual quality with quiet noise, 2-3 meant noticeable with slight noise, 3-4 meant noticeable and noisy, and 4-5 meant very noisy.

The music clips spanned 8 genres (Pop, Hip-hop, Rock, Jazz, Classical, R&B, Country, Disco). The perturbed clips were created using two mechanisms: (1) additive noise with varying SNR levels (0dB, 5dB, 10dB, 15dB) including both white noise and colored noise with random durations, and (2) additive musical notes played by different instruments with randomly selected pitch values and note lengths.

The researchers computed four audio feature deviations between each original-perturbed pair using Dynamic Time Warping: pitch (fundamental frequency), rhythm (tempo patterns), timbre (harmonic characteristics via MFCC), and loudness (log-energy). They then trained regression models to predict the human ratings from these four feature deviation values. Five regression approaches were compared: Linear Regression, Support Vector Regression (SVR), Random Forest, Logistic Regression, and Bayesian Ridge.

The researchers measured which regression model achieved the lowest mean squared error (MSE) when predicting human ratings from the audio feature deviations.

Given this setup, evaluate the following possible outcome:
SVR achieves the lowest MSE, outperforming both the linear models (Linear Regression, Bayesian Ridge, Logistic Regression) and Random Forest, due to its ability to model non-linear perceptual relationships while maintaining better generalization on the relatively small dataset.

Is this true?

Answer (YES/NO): NO